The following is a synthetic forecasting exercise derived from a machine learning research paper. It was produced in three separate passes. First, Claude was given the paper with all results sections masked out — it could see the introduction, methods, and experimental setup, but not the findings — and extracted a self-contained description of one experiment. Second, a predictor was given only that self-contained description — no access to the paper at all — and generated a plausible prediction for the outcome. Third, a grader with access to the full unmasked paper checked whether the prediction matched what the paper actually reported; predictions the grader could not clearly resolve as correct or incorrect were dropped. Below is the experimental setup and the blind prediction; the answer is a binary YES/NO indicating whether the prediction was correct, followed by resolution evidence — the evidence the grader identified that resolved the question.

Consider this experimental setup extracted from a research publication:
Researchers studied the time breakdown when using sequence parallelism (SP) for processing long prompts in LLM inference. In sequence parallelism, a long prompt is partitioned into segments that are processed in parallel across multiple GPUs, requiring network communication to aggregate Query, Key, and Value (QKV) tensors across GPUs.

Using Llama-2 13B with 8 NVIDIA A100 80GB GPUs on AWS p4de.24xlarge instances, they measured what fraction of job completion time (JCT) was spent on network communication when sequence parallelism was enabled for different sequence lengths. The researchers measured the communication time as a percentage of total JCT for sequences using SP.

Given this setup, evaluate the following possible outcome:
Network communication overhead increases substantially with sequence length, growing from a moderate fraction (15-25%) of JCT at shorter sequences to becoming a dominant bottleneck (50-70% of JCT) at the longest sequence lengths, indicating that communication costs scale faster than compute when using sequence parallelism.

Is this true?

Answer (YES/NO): NO